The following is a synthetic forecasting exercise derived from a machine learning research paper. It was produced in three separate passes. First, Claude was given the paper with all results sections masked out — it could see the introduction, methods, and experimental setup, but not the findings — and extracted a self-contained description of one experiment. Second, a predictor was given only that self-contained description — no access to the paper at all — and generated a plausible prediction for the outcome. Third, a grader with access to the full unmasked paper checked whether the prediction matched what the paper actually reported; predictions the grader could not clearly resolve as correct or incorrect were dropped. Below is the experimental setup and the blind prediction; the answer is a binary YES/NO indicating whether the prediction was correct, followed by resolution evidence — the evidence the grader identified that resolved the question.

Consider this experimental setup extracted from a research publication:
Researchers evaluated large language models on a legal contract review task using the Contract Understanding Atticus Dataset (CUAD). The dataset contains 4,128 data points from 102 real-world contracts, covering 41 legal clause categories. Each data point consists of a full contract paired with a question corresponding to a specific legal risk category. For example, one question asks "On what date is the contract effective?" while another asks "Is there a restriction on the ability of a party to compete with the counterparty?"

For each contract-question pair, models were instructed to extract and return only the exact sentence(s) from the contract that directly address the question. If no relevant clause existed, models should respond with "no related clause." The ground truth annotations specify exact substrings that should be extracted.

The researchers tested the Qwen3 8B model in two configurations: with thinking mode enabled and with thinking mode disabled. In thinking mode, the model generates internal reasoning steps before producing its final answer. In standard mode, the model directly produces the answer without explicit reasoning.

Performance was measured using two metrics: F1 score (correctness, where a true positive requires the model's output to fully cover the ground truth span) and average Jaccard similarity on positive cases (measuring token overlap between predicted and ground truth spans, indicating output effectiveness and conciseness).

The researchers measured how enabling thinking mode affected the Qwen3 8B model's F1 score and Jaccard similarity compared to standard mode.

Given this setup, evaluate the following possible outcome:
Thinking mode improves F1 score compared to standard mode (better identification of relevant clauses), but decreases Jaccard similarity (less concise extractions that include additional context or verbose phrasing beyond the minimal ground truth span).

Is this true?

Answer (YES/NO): NO